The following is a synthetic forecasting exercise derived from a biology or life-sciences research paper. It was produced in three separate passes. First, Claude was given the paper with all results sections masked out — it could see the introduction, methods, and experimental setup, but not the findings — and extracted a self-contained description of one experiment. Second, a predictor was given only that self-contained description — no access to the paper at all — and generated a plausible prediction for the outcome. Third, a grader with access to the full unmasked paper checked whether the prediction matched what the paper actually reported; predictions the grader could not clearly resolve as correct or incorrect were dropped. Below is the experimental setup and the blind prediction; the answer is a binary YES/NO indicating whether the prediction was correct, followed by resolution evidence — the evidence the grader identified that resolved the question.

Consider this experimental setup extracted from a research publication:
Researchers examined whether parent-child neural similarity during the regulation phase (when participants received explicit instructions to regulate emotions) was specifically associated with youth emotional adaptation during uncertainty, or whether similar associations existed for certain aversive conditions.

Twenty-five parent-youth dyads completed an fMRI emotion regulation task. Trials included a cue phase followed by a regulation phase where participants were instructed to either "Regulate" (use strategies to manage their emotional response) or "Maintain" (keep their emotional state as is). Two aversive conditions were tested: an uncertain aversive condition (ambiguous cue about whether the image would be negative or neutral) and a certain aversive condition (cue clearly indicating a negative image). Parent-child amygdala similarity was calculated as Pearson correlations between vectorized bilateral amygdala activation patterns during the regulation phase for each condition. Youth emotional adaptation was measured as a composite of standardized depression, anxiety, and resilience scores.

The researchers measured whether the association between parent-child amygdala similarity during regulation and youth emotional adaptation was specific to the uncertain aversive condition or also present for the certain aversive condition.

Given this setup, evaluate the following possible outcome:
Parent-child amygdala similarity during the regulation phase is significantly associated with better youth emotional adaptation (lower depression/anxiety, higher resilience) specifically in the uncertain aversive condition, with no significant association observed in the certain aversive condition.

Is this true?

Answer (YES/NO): NO